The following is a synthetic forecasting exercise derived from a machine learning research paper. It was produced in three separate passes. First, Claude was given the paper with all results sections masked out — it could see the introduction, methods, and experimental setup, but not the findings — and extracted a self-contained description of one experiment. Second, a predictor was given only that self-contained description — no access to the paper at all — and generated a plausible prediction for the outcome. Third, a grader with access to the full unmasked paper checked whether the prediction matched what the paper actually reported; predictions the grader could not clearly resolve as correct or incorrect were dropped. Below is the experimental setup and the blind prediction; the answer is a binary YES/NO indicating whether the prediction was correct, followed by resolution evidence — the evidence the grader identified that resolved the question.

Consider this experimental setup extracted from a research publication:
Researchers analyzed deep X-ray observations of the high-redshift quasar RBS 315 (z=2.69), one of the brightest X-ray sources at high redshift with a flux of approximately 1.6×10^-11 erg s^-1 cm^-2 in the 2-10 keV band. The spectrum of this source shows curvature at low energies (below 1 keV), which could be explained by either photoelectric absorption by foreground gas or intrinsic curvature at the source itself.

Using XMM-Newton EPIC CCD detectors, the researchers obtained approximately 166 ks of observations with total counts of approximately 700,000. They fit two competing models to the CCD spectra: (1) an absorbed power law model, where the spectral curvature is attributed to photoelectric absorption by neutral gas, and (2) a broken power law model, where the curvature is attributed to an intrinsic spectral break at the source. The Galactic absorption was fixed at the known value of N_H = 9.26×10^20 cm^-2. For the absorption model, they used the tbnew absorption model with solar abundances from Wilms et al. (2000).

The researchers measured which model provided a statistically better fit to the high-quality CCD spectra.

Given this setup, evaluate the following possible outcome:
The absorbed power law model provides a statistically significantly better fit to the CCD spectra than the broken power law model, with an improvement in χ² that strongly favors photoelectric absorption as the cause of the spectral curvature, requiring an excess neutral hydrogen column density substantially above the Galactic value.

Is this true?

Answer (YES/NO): NO